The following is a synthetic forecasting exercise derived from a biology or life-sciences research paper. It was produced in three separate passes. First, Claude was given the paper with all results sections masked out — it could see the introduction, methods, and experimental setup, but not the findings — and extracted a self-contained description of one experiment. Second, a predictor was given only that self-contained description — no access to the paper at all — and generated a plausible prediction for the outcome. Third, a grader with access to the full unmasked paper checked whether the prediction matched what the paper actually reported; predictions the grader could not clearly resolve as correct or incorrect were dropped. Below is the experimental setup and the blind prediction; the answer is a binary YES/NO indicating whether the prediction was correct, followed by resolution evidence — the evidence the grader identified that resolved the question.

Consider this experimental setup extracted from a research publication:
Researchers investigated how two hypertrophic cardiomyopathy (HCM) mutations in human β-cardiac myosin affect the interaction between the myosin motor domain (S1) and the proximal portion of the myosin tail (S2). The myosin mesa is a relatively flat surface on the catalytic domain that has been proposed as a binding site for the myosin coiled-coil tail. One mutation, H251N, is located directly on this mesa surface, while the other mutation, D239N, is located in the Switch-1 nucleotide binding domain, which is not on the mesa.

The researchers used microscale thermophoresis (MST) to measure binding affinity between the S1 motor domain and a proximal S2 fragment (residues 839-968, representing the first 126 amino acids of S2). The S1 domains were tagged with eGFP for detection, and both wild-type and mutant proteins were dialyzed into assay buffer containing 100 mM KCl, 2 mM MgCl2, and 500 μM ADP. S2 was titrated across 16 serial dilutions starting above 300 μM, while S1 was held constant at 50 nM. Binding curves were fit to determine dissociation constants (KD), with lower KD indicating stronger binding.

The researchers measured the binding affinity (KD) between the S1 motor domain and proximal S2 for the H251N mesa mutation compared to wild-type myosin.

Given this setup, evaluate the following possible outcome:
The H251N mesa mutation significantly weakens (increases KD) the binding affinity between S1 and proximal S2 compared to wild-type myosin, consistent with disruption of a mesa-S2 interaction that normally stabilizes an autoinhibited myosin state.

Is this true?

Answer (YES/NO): YES